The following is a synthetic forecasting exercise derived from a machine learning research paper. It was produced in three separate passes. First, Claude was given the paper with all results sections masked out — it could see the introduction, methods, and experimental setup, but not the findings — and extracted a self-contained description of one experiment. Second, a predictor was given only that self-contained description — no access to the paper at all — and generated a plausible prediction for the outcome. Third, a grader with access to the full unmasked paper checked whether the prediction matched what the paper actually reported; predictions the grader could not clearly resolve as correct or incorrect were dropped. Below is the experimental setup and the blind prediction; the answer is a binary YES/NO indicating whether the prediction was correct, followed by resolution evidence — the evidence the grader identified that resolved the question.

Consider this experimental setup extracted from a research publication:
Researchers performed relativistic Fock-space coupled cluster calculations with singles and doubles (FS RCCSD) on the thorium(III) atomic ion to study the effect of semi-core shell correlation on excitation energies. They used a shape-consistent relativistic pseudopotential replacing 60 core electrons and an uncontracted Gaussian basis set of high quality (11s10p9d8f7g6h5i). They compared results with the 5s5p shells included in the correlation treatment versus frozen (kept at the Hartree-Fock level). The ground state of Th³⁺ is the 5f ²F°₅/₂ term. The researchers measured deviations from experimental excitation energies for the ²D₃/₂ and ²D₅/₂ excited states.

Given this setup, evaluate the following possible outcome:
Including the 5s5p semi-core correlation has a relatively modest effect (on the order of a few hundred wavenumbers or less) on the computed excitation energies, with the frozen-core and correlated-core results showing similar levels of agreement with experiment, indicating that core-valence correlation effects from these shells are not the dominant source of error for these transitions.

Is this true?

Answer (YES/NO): NO